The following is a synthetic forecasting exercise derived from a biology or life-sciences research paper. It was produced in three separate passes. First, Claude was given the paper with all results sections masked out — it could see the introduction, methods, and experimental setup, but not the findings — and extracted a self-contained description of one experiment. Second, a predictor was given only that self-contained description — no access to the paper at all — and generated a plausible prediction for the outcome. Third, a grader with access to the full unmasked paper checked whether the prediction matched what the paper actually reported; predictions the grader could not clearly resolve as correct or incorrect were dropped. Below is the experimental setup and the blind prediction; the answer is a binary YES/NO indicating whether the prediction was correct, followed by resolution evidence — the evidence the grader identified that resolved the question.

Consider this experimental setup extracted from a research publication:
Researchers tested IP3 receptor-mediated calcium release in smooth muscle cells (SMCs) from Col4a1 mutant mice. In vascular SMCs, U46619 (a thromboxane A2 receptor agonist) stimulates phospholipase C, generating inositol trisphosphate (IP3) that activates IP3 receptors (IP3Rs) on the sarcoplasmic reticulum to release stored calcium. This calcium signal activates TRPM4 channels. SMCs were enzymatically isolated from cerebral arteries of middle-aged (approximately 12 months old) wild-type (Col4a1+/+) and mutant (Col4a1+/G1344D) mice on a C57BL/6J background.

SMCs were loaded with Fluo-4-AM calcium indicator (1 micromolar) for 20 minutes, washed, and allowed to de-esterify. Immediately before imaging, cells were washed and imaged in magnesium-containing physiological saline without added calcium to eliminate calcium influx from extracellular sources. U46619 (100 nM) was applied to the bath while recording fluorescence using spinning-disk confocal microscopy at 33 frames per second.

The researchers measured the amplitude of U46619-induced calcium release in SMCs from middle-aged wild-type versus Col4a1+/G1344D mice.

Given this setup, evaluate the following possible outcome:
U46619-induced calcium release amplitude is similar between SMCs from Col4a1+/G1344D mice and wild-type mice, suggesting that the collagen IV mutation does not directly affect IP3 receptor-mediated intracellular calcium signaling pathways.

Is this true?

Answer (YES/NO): NO